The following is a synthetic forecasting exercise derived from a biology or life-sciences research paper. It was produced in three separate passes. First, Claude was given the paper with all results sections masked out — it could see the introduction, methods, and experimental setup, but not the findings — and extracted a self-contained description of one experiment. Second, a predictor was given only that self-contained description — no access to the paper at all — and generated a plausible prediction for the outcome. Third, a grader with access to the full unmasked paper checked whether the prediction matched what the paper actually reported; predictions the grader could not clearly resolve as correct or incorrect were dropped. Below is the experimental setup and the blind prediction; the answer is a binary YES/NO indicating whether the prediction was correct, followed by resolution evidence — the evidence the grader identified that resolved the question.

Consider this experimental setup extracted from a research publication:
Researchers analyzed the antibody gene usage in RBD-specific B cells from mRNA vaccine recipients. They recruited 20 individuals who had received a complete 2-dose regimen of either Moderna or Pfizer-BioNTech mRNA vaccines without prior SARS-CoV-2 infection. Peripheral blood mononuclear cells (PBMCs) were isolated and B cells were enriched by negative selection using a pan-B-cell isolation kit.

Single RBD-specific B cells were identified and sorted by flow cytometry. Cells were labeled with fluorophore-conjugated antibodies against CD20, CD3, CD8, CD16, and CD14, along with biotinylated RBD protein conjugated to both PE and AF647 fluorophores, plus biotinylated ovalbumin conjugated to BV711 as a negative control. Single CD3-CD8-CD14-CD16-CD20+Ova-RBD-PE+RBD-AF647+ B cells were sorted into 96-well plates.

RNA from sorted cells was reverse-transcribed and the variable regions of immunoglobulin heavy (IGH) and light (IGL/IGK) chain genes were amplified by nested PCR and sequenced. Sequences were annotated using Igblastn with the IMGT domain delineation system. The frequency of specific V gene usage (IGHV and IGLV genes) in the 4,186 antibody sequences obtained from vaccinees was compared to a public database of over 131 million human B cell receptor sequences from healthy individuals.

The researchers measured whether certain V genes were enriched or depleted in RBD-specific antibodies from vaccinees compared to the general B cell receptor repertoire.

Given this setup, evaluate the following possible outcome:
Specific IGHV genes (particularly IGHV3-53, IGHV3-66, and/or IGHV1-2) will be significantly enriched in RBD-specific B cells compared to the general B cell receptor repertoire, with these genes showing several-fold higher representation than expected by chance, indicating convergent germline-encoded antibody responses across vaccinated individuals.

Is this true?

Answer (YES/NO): YES